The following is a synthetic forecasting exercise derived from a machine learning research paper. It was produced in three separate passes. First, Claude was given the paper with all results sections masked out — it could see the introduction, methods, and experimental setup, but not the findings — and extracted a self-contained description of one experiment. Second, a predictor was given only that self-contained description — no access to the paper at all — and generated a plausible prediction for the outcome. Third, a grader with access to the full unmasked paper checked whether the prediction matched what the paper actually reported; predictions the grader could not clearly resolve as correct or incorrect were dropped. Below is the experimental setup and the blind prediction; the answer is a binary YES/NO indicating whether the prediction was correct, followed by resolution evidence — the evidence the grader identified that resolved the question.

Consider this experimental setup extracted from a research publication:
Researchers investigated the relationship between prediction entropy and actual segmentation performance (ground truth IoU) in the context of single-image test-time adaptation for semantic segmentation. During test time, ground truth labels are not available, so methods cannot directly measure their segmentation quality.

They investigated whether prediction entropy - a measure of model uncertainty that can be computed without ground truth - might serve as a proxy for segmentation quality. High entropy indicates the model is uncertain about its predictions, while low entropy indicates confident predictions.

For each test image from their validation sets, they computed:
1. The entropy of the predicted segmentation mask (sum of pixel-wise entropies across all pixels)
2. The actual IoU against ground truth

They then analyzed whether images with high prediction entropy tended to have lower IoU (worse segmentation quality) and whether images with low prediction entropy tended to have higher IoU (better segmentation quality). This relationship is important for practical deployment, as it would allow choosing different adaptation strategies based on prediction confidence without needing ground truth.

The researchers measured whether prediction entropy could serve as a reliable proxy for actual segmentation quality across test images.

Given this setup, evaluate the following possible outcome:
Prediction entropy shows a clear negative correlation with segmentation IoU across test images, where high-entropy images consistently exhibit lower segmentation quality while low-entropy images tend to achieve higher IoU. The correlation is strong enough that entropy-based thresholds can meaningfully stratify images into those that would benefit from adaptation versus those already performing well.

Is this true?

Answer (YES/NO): YES